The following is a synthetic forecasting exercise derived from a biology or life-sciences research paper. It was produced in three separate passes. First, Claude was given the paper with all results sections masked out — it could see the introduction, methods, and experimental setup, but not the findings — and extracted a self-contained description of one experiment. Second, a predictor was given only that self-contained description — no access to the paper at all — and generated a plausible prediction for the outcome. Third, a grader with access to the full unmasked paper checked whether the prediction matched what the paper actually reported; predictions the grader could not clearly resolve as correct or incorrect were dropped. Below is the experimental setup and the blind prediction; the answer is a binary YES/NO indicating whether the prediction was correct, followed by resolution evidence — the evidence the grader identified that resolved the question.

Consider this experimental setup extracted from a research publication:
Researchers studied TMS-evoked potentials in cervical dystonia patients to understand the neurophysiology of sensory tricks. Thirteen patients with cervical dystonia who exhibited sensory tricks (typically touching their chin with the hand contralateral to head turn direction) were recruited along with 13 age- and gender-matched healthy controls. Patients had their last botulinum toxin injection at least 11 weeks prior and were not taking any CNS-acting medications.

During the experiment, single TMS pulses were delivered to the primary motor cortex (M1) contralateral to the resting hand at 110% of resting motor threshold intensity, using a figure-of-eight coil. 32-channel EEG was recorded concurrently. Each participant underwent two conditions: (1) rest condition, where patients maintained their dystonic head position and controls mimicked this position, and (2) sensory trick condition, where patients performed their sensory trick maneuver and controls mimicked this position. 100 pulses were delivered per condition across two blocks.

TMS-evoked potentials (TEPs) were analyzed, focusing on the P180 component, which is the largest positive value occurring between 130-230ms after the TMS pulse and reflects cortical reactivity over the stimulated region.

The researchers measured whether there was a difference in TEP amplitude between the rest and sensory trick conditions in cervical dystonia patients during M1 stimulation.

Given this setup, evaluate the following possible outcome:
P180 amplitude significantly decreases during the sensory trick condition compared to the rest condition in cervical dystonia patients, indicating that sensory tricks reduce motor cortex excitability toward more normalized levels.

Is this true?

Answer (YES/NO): YES